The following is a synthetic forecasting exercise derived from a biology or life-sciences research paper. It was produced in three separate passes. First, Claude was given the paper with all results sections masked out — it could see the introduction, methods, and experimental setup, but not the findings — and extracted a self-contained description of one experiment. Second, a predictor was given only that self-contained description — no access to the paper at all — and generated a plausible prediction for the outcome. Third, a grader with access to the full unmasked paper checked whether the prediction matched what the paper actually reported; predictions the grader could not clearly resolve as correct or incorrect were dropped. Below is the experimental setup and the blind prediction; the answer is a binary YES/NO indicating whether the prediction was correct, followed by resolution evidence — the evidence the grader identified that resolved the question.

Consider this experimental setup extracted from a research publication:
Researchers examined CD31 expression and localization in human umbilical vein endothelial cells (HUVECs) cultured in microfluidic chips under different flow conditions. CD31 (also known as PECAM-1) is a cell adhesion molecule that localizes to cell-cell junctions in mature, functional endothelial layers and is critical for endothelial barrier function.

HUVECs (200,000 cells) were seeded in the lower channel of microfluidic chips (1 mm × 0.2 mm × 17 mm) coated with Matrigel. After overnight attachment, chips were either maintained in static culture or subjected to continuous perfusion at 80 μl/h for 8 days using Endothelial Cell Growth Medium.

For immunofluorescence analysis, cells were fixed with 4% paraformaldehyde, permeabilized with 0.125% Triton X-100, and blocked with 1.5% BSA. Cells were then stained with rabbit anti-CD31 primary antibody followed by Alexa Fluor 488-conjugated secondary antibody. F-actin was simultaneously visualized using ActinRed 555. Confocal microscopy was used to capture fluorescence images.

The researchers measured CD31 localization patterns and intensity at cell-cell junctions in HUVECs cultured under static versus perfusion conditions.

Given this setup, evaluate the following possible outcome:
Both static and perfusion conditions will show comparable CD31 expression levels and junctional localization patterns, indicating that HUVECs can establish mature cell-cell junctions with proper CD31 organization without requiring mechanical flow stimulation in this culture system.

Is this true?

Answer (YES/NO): NO